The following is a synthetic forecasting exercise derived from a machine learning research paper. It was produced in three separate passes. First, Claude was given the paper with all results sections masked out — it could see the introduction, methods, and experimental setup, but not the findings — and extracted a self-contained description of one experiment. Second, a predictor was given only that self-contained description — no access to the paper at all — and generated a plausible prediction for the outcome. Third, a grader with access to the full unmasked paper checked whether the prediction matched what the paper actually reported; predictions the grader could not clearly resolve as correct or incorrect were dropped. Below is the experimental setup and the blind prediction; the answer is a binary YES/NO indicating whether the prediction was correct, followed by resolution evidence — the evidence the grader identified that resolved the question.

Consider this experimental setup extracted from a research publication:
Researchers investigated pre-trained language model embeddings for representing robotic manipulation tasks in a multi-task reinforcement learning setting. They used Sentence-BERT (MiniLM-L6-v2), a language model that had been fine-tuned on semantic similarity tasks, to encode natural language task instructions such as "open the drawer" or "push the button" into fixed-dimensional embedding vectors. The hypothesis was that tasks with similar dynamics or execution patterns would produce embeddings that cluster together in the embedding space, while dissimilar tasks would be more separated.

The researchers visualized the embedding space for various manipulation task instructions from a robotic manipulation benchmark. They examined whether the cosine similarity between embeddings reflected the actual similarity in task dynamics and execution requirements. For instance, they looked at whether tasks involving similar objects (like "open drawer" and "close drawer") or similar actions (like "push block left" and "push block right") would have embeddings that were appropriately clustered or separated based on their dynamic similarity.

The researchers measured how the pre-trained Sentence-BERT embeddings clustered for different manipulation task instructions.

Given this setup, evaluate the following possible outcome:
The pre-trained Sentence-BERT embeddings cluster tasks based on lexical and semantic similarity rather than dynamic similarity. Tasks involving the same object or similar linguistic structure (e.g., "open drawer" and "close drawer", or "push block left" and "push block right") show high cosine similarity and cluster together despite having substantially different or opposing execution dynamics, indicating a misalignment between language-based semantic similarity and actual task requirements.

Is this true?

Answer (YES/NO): YES